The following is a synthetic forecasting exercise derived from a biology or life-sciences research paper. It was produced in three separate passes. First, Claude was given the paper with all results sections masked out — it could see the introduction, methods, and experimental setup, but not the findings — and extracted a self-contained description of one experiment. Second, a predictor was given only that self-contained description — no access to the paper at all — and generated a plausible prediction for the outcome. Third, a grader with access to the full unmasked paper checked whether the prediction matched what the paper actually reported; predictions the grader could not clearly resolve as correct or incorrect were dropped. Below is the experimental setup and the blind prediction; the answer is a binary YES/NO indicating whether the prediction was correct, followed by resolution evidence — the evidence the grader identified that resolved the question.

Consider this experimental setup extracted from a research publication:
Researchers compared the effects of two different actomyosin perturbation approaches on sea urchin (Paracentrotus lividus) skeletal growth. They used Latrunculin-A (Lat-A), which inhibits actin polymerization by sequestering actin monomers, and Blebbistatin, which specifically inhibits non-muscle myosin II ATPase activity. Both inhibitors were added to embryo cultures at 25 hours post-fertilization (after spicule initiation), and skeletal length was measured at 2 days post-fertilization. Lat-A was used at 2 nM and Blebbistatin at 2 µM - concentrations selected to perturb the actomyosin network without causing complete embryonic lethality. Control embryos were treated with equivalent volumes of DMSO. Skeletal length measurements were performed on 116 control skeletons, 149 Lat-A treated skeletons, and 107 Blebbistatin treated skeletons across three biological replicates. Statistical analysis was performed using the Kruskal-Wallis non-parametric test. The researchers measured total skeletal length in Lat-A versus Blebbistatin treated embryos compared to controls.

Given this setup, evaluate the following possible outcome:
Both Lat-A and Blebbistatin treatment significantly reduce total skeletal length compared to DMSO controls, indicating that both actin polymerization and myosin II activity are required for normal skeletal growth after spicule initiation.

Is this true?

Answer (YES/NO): NO